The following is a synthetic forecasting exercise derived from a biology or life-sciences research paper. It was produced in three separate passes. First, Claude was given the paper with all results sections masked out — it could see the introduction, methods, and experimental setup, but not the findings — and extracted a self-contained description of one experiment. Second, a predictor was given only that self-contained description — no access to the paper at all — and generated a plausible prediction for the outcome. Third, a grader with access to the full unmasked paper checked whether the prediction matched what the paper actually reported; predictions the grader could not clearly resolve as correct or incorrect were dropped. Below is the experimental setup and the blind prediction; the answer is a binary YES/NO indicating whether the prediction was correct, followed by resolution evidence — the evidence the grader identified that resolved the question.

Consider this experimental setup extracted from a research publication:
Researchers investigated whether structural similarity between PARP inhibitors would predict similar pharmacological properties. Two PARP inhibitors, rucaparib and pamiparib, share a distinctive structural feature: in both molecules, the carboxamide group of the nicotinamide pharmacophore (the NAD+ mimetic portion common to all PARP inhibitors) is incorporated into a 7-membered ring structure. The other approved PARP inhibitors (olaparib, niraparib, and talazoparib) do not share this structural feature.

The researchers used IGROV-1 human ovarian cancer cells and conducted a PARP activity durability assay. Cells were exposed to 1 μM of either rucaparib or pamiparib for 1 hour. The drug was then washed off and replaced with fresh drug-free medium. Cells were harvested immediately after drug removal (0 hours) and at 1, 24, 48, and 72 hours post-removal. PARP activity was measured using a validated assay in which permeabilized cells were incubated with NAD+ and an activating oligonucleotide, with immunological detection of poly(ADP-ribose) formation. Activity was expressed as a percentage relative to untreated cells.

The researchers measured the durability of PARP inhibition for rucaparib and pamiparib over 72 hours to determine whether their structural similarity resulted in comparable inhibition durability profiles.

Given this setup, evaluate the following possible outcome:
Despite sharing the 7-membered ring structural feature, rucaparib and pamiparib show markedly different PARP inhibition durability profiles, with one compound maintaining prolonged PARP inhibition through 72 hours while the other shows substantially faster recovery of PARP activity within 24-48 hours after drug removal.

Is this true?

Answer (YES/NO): YES